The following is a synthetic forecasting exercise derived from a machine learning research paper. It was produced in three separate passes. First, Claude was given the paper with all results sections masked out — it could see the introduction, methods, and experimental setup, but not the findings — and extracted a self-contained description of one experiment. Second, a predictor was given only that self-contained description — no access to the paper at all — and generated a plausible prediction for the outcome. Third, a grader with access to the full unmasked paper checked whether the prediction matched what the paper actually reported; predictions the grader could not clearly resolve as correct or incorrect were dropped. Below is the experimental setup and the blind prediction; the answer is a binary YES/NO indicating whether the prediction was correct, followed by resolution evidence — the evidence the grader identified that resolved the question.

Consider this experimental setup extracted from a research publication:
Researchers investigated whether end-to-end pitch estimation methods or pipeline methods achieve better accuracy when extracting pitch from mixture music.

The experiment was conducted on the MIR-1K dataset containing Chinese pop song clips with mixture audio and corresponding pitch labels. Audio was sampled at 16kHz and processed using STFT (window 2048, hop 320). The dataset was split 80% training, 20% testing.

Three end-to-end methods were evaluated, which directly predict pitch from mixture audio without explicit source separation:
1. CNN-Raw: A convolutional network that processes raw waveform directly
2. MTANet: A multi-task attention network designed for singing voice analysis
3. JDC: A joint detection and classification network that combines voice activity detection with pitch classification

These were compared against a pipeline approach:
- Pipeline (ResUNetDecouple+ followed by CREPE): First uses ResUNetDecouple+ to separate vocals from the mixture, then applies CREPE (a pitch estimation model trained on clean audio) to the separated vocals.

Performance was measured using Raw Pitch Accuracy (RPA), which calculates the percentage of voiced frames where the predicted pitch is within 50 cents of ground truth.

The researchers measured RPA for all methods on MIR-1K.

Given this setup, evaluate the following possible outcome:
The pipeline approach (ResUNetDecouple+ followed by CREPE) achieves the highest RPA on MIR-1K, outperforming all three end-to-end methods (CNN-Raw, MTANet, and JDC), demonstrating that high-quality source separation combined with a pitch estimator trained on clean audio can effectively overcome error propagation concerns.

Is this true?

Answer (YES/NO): YES